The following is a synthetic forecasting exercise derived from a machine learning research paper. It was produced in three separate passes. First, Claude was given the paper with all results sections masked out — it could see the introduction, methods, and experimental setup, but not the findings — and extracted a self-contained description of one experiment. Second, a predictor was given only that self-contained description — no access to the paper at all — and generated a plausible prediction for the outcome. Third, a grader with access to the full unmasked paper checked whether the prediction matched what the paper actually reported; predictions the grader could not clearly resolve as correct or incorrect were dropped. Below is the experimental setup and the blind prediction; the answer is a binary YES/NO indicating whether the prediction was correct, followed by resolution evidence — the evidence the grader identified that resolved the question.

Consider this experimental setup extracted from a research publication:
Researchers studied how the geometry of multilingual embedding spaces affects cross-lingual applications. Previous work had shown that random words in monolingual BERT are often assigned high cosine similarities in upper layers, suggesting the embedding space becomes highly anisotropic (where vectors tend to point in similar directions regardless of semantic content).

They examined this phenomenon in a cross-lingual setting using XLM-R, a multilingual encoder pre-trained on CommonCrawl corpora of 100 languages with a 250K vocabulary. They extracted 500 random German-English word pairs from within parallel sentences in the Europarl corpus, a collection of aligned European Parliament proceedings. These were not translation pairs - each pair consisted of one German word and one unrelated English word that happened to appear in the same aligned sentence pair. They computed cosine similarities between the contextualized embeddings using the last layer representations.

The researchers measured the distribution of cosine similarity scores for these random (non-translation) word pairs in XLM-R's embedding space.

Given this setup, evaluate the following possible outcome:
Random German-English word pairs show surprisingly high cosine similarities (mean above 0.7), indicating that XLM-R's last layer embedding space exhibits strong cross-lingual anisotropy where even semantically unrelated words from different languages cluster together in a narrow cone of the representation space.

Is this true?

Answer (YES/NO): YES